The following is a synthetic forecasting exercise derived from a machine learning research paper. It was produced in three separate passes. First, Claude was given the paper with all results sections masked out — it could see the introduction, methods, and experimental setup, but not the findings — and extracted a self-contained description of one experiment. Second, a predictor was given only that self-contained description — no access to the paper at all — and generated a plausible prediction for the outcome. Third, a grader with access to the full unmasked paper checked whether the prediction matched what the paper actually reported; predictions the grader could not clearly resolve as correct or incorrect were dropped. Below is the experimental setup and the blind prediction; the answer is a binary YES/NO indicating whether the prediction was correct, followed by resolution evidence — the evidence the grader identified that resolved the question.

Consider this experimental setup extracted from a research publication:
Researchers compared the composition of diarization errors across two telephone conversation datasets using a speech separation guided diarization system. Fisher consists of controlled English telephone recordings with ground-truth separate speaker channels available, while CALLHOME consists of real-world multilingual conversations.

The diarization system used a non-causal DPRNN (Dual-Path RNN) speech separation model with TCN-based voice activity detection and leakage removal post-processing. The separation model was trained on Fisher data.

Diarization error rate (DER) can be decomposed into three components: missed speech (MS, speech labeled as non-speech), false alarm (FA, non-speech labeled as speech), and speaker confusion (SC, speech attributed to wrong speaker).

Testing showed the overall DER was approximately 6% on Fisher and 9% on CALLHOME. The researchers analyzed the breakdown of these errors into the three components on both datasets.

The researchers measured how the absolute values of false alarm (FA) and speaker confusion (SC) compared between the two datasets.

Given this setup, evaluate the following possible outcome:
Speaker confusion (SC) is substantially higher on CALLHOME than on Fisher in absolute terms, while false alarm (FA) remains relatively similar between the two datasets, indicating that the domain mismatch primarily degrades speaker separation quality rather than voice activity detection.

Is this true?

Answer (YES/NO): NO